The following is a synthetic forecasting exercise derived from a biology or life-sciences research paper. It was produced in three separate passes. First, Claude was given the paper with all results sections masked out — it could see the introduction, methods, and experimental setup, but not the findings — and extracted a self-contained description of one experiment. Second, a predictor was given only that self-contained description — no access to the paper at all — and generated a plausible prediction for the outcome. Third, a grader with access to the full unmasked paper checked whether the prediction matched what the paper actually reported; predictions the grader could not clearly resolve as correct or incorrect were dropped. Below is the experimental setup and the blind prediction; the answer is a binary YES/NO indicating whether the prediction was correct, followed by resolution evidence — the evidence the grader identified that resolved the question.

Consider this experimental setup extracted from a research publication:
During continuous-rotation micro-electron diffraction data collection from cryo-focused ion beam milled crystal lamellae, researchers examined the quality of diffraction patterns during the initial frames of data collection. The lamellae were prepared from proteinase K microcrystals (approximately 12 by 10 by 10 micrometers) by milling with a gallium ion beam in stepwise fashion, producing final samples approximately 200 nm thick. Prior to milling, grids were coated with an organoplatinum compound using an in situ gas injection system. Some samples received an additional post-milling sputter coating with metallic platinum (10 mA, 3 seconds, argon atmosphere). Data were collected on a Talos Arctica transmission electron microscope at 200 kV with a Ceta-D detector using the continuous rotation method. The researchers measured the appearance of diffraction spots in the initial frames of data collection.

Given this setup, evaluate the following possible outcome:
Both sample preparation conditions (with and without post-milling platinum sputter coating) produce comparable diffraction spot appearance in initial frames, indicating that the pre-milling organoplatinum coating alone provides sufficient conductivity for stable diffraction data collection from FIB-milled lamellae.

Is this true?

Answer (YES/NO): NO